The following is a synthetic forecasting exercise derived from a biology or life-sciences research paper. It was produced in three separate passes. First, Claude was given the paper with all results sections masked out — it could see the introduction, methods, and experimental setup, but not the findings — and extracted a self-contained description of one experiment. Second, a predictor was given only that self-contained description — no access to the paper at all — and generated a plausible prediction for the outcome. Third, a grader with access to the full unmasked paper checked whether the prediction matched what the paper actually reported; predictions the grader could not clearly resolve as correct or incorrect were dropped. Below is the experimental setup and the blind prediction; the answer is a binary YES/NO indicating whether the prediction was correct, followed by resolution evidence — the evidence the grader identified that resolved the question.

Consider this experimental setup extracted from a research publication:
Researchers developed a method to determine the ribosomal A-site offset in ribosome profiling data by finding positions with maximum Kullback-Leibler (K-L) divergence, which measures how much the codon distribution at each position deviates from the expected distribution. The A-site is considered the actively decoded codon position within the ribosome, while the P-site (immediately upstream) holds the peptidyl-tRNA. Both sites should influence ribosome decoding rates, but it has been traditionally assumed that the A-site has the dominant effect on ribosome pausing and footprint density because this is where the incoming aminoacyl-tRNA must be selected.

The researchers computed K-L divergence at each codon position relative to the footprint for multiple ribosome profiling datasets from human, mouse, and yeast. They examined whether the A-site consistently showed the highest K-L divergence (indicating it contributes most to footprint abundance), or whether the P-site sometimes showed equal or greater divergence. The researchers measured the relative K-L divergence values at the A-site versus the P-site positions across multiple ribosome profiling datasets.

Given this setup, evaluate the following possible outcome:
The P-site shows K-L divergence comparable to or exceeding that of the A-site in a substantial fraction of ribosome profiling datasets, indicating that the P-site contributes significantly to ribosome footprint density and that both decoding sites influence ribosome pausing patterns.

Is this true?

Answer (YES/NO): NO